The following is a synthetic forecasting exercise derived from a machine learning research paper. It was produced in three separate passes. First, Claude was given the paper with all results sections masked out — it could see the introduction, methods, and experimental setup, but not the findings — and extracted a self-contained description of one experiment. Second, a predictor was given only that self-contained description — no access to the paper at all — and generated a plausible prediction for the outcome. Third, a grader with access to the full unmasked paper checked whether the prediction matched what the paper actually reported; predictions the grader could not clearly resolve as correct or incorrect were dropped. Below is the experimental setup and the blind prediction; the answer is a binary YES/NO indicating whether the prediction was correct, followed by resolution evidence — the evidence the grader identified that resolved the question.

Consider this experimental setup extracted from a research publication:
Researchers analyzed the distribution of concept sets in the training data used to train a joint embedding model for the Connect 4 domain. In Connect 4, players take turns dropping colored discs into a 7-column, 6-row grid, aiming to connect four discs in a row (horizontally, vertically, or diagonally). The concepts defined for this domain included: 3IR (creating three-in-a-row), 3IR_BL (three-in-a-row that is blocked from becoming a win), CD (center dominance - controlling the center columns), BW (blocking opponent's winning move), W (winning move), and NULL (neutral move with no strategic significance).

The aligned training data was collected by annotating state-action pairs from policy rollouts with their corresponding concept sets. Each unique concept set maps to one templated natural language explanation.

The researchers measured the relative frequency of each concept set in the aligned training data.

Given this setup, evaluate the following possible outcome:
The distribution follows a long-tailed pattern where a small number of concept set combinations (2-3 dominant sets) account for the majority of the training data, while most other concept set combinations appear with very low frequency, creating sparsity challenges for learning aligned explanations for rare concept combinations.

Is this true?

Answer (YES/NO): NO